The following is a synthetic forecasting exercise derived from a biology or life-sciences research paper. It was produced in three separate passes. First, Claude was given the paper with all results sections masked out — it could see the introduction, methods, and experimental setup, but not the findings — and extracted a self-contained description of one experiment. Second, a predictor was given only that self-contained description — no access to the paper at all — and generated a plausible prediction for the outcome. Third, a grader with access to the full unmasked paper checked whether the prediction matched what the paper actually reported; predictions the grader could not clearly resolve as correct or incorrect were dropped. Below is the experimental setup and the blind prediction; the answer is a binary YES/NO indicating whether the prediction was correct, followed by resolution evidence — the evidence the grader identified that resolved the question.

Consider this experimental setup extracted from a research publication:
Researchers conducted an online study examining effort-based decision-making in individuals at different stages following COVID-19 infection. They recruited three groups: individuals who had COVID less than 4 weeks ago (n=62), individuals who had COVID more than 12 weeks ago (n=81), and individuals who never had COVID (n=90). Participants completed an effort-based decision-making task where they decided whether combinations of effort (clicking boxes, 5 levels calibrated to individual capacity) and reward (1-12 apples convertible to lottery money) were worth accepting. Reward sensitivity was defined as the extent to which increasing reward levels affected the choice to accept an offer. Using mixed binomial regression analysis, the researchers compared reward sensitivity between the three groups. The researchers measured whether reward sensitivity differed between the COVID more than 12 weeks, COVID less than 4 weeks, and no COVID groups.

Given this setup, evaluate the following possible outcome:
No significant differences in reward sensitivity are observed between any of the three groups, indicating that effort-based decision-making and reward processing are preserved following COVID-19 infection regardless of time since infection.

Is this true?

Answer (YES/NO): NO